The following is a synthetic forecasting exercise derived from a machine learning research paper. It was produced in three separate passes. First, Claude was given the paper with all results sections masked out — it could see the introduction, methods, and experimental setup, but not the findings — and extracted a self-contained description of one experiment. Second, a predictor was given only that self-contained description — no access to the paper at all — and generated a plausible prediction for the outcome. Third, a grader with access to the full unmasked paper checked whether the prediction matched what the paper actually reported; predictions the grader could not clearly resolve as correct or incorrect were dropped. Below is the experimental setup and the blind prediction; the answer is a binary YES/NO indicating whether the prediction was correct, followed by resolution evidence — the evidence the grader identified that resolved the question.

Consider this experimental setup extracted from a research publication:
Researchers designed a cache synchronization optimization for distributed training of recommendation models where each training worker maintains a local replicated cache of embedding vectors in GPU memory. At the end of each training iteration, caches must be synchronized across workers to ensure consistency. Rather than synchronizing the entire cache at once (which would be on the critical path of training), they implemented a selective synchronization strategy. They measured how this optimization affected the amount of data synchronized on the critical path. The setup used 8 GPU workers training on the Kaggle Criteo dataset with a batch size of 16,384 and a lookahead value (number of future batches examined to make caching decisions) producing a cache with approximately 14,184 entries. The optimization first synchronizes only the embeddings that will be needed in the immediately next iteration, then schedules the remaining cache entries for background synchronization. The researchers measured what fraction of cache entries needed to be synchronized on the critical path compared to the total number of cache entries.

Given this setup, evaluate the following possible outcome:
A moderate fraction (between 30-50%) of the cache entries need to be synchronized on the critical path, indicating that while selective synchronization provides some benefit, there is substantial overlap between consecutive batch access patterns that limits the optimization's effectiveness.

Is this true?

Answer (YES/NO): NO